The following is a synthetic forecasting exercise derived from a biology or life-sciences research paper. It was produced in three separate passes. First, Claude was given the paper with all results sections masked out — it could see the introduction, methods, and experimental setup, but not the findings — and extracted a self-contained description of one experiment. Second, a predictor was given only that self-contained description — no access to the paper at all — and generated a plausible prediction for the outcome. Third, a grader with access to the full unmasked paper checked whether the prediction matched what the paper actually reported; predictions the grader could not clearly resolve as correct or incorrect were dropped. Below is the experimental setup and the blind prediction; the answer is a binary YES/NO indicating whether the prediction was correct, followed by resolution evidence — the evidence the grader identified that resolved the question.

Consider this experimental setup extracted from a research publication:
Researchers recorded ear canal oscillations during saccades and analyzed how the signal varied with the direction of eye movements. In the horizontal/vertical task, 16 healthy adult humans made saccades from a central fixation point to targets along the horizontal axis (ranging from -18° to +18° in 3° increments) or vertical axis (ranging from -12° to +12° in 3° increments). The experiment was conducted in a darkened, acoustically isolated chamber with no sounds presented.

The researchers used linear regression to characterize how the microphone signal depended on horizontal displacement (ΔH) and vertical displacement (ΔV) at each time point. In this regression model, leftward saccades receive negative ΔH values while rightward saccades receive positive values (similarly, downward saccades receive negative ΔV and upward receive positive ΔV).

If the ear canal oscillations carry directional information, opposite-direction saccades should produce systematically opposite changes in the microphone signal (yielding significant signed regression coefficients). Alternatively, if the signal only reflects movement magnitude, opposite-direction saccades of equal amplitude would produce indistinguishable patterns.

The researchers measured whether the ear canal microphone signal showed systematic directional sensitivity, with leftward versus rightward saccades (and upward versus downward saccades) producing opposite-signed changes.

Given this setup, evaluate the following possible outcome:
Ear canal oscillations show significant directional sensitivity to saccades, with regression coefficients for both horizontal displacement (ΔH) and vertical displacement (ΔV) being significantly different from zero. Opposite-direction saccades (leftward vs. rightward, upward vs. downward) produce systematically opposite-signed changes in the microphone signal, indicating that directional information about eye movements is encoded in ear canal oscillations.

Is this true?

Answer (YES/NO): YES